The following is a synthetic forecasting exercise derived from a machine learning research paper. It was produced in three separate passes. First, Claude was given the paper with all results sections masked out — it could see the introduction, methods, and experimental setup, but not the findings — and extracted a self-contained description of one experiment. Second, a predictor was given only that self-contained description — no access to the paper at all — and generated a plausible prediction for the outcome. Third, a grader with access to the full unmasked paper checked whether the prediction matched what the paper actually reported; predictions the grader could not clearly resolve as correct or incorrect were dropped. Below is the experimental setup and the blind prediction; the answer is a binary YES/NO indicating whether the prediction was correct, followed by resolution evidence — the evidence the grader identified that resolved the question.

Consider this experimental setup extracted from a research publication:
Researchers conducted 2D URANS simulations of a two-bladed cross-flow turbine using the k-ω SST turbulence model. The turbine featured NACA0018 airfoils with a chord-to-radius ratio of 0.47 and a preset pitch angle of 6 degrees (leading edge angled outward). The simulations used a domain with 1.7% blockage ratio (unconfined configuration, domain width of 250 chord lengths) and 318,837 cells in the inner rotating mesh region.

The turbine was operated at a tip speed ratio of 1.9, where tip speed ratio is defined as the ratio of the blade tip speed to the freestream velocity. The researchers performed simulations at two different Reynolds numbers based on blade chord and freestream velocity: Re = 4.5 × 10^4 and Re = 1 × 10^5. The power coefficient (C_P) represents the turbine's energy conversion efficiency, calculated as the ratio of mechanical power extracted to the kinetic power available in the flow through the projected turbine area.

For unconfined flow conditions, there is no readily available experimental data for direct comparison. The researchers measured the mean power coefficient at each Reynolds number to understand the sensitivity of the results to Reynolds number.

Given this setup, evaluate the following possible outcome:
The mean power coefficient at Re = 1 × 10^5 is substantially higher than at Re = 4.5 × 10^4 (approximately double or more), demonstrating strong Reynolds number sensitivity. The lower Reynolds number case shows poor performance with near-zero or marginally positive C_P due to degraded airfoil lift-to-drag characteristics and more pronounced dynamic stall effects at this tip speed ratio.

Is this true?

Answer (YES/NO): NO